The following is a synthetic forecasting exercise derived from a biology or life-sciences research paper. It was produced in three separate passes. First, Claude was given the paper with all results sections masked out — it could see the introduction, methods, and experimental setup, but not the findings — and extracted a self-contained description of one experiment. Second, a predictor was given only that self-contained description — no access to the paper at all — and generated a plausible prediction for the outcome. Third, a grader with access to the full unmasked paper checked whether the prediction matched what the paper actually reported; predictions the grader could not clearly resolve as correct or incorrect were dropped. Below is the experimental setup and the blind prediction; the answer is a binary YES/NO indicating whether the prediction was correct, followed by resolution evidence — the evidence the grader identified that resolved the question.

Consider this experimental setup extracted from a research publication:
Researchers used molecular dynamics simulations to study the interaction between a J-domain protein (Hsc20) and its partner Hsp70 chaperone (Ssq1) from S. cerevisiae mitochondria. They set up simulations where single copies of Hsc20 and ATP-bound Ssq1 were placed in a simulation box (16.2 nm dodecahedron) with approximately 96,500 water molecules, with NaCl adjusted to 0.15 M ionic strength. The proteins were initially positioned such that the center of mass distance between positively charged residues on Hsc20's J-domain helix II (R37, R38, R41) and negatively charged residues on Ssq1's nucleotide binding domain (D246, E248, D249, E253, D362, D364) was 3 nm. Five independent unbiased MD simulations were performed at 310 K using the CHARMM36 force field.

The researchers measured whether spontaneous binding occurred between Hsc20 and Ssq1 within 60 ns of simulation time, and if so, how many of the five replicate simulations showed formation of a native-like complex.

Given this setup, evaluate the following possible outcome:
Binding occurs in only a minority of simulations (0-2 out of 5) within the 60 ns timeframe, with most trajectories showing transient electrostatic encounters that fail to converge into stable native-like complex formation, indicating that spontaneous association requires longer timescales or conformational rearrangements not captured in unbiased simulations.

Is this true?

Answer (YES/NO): NO